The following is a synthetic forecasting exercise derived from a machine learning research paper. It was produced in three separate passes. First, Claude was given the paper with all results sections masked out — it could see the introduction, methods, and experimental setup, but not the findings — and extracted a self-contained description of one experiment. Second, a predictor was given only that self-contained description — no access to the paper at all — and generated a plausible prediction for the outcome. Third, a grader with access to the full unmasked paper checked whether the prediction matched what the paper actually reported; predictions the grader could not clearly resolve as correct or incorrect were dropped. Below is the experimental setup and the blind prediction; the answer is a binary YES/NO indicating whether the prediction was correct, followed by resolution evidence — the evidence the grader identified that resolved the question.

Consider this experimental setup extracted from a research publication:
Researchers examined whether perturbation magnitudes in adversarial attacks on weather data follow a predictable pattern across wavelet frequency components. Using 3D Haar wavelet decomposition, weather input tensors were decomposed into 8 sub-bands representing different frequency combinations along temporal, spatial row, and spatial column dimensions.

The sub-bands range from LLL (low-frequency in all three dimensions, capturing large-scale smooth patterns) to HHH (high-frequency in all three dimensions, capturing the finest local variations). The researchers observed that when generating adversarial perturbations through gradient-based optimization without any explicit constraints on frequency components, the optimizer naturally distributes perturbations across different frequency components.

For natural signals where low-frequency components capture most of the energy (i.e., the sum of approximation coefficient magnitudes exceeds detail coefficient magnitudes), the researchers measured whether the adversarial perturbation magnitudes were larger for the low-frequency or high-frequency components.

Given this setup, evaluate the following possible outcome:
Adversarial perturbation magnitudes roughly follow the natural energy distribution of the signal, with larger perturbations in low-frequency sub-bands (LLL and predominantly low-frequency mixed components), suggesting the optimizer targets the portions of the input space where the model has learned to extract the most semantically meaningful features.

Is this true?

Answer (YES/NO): YES